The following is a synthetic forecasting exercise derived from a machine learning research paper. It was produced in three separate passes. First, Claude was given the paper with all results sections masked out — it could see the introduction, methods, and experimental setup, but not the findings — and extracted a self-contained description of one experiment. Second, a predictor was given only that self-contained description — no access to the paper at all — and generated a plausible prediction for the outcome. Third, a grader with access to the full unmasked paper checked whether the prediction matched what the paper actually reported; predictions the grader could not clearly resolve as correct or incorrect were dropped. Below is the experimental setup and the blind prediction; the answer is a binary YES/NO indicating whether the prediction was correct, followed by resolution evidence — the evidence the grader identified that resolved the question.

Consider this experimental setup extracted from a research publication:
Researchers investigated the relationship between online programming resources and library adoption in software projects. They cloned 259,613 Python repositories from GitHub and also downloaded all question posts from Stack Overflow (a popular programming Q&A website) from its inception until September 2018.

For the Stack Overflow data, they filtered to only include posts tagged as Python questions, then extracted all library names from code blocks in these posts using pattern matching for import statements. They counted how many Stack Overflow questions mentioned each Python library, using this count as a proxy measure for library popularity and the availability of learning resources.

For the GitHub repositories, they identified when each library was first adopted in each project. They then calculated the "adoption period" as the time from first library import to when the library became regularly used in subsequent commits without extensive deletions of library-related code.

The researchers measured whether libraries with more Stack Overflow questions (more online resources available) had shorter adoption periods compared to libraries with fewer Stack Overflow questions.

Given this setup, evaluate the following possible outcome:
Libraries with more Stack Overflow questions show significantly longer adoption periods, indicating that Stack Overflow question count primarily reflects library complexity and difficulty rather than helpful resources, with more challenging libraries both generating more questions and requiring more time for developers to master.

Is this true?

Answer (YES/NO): NO